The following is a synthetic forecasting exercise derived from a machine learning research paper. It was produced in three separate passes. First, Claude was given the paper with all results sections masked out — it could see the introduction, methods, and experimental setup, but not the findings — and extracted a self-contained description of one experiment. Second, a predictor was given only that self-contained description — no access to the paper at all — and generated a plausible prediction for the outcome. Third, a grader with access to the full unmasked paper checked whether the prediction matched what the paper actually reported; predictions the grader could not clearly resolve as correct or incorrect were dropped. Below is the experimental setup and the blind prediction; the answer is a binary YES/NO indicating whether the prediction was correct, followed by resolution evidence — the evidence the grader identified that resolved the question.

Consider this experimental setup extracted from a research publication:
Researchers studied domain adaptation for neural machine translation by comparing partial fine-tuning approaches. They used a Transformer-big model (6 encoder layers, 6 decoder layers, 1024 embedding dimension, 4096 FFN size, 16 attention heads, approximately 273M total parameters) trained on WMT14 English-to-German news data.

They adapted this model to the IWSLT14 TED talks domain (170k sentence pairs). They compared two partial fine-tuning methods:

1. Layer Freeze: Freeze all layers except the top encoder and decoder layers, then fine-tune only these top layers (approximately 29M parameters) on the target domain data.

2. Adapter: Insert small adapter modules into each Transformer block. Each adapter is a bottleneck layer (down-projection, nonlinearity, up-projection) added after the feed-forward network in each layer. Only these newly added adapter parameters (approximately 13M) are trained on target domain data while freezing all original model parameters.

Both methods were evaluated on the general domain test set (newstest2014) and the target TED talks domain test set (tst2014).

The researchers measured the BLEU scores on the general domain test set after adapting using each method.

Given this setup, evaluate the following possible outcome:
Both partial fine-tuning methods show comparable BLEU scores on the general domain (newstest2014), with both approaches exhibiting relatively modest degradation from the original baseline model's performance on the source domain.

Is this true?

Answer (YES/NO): NO